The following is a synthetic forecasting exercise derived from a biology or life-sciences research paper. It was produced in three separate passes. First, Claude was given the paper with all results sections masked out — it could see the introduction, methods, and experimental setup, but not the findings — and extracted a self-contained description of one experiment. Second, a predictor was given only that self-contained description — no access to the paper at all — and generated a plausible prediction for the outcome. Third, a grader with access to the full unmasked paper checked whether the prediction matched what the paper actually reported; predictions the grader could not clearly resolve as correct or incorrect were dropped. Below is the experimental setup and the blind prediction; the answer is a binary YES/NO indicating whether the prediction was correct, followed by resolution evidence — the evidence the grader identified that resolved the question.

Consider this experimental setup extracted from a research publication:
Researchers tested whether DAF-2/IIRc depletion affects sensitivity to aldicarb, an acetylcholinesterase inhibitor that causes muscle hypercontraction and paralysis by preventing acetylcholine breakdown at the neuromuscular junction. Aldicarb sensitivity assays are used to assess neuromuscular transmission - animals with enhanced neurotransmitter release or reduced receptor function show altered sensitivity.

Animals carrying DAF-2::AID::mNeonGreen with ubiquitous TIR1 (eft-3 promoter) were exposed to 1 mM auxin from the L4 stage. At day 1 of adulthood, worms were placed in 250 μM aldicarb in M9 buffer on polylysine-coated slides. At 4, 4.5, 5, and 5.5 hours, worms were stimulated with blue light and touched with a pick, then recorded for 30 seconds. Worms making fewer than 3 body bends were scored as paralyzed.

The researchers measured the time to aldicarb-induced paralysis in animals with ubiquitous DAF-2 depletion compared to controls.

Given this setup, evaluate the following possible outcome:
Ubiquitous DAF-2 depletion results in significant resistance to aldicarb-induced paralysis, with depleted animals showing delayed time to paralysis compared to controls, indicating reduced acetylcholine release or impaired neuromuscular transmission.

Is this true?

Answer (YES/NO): NO